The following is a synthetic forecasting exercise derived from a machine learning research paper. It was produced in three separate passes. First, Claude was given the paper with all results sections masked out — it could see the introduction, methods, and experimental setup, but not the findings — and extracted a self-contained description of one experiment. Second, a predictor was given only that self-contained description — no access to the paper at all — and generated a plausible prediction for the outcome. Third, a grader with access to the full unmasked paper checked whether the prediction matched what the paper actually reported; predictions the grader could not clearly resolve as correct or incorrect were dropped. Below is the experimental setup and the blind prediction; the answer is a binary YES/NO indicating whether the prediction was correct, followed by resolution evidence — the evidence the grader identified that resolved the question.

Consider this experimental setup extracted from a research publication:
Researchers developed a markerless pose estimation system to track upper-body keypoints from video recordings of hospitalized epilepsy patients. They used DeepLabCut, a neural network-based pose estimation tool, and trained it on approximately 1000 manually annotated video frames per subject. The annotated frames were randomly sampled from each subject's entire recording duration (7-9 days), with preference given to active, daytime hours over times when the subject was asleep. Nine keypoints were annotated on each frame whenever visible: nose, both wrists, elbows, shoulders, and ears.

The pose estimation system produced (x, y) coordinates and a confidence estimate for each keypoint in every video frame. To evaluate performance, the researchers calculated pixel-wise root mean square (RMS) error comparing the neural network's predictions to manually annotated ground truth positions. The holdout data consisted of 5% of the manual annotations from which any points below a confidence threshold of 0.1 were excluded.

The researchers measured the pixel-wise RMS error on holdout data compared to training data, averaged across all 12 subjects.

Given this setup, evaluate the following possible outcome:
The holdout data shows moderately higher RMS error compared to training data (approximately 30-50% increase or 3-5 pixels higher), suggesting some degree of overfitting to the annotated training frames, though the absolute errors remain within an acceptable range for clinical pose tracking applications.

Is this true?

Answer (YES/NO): NO